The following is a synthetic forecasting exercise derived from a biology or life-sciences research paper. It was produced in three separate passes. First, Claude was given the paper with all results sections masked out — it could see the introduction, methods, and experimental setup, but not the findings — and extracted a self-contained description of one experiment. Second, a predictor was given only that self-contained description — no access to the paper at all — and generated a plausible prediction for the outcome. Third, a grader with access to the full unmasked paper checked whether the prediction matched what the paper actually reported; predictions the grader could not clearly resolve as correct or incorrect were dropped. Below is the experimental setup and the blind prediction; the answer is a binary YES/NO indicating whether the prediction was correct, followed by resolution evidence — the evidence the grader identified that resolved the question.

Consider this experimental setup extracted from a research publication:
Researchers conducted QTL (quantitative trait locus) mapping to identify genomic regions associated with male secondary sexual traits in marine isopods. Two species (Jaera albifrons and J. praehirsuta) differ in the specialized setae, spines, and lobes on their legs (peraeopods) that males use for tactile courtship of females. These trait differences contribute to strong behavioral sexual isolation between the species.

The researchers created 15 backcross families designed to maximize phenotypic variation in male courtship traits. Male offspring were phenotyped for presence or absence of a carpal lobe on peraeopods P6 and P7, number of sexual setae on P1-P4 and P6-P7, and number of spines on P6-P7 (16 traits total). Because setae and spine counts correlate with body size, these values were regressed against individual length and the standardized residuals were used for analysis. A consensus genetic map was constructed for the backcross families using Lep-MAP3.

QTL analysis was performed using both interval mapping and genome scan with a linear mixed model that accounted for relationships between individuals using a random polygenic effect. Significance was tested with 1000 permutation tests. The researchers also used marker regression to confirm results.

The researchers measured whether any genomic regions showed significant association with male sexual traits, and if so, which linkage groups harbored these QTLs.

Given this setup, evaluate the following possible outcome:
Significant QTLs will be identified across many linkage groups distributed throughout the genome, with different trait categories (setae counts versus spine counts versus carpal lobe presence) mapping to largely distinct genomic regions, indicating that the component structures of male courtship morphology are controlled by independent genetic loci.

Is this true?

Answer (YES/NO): NO